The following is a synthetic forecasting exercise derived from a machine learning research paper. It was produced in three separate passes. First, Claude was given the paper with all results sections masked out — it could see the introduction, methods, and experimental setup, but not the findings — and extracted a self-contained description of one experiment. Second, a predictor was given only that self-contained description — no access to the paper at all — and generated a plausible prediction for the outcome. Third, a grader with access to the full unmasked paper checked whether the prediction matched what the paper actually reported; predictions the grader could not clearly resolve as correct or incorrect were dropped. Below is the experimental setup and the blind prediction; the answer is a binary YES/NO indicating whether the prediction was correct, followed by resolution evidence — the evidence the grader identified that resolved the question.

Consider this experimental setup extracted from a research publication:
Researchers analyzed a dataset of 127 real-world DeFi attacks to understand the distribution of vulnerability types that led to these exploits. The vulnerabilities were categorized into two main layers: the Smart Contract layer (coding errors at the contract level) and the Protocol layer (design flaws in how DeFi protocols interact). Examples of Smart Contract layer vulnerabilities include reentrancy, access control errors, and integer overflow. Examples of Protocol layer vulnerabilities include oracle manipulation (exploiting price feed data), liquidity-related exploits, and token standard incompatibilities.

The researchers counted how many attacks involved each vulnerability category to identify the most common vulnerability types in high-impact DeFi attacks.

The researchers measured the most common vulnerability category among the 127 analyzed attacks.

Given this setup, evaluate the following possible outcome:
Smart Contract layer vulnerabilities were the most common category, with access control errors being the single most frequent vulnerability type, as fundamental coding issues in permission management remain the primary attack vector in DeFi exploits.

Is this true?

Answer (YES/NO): NO